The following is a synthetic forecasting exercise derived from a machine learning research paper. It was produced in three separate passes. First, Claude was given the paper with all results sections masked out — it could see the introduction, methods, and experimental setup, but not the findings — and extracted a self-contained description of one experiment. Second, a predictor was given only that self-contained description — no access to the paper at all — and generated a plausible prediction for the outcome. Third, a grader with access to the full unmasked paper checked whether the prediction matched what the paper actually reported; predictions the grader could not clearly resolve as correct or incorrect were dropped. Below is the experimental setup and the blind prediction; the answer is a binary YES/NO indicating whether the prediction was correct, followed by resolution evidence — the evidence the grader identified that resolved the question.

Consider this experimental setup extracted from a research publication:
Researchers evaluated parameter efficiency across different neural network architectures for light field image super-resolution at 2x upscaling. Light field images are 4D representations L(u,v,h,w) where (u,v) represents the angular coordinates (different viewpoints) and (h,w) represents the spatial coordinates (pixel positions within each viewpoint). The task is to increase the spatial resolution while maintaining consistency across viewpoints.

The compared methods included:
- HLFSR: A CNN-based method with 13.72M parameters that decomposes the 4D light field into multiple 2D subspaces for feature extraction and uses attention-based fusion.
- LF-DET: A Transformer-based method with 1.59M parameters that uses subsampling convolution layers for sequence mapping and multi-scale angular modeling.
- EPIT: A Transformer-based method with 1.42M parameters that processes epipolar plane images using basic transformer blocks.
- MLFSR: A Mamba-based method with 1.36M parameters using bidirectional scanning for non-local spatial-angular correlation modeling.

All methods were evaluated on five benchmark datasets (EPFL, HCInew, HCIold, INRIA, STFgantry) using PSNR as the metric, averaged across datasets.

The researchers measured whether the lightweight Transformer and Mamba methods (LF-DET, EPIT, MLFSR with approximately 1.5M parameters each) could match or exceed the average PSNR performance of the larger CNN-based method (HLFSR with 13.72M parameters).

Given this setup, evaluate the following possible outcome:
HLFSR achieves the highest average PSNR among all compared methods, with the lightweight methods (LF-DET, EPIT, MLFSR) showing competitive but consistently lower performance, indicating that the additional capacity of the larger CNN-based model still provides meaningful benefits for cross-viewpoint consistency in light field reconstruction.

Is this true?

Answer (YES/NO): NO